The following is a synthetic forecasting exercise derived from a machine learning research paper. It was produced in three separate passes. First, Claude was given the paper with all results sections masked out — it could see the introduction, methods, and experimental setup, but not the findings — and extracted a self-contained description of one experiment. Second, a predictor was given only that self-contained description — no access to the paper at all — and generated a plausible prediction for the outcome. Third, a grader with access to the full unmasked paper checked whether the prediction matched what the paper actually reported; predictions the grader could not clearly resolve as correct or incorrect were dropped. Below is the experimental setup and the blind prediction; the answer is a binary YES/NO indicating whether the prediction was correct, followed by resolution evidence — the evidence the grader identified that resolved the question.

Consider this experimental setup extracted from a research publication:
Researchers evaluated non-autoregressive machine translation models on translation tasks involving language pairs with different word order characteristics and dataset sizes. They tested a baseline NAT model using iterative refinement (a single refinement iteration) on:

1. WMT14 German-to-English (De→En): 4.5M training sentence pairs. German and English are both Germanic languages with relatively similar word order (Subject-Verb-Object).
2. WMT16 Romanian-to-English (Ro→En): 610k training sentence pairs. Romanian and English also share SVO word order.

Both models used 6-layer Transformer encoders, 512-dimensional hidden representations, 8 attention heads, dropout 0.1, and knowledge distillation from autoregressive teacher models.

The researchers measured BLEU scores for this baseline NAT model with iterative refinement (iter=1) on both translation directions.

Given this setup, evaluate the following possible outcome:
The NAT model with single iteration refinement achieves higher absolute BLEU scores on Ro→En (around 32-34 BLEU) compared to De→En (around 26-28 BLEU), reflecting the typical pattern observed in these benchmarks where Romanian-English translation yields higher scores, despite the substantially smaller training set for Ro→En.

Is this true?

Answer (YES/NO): NO